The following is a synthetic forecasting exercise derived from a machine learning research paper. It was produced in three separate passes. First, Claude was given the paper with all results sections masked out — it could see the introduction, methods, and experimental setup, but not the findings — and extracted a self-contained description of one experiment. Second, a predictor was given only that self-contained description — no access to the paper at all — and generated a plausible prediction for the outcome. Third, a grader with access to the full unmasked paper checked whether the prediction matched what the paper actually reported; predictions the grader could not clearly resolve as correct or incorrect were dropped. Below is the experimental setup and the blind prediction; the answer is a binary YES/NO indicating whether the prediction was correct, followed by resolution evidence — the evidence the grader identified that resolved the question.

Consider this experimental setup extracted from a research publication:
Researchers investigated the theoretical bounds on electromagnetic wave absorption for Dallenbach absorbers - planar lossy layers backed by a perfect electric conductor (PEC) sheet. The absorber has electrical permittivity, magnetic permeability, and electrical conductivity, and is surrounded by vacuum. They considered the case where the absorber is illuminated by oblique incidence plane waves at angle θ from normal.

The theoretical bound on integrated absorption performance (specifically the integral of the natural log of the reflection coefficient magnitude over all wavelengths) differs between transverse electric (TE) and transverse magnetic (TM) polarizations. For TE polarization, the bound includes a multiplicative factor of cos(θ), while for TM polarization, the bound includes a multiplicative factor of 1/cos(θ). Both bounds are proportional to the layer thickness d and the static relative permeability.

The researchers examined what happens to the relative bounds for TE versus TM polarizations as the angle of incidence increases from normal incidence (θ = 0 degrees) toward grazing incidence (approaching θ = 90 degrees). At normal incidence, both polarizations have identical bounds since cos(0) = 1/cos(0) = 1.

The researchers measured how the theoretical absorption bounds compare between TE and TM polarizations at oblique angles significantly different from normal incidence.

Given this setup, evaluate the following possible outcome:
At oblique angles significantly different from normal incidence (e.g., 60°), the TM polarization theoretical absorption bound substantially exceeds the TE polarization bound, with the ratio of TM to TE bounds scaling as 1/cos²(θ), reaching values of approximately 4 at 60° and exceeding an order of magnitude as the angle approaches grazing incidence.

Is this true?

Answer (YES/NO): YES